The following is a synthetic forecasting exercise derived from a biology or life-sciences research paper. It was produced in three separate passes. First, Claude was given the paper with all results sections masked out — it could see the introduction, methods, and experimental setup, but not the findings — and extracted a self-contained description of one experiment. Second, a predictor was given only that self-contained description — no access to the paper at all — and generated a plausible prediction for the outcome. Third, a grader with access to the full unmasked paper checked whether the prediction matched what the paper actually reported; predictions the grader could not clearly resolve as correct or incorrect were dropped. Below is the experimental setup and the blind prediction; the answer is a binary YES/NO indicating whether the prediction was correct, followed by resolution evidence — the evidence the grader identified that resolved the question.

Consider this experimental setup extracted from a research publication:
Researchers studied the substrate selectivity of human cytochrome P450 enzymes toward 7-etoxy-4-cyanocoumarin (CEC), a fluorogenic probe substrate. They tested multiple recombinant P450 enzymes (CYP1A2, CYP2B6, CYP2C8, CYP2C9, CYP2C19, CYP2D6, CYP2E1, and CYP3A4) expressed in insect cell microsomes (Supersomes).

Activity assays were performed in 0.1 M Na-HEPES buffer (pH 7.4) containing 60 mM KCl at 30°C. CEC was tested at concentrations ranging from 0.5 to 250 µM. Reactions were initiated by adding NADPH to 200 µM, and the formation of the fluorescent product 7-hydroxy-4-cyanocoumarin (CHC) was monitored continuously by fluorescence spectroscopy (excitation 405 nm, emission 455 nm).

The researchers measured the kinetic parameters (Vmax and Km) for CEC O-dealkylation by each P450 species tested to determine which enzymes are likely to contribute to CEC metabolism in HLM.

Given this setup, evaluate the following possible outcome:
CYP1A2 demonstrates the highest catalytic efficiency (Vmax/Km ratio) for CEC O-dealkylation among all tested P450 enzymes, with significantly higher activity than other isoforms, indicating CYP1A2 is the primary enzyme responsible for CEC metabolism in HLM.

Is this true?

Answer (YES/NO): NO